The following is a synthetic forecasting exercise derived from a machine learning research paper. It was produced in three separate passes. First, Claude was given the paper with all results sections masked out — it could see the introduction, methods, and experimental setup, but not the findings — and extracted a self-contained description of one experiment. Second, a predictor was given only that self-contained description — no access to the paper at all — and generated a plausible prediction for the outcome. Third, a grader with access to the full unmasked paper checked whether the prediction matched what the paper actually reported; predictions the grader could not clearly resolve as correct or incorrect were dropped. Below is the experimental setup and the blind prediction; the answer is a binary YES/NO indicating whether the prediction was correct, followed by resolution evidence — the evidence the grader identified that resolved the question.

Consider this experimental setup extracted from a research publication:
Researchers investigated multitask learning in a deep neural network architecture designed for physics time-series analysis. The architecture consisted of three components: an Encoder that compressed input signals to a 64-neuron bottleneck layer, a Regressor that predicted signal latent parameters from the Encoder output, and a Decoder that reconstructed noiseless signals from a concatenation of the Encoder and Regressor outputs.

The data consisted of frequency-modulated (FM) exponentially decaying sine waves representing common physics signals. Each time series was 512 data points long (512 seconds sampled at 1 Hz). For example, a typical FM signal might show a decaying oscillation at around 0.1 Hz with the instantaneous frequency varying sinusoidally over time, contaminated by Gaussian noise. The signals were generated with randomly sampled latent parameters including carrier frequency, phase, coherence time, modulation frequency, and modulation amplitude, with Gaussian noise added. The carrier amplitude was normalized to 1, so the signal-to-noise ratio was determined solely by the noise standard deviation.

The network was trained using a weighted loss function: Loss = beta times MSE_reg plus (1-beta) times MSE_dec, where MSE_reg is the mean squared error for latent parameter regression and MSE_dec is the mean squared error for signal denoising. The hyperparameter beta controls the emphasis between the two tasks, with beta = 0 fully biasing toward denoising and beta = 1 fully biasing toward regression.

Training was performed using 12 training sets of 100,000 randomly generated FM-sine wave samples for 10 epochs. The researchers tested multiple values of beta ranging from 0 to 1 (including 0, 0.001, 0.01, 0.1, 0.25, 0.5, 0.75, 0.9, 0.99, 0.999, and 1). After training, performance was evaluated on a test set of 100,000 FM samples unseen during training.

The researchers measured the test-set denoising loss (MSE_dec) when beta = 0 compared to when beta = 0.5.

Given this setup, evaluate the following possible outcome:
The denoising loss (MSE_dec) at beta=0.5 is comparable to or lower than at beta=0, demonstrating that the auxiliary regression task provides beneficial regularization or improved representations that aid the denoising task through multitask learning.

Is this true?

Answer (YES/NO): NO